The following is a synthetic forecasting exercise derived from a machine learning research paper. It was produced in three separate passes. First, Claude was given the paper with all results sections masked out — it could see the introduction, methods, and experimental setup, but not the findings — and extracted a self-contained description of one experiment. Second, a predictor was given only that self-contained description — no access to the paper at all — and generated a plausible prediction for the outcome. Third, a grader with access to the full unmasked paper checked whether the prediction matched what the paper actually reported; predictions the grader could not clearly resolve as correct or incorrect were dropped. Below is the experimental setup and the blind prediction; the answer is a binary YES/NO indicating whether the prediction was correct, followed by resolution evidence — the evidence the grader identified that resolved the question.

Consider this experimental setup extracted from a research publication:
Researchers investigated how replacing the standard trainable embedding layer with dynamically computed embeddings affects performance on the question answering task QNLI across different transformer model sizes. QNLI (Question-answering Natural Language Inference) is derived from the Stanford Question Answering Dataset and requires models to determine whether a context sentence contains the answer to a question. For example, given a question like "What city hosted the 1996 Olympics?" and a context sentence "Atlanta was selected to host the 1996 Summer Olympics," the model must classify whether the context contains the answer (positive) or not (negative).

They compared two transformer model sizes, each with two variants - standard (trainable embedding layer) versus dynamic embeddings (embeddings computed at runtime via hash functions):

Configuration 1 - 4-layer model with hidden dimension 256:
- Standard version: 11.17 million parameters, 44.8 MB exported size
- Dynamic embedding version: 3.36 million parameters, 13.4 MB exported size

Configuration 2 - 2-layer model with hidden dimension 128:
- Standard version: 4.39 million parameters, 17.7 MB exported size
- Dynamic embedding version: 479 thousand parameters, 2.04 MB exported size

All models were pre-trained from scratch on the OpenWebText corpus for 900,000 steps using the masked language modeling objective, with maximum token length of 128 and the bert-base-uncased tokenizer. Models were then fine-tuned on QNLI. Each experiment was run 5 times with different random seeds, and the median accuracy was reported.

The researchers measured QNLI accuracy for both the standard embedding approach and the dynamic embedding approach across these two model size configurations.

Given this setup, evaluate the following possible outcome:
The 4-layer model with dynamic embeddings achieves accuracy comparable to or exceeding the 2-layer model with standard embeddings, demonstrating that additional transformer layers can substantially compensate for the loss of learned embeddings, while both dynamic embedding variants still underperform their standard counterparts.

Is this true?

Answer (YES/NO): NO